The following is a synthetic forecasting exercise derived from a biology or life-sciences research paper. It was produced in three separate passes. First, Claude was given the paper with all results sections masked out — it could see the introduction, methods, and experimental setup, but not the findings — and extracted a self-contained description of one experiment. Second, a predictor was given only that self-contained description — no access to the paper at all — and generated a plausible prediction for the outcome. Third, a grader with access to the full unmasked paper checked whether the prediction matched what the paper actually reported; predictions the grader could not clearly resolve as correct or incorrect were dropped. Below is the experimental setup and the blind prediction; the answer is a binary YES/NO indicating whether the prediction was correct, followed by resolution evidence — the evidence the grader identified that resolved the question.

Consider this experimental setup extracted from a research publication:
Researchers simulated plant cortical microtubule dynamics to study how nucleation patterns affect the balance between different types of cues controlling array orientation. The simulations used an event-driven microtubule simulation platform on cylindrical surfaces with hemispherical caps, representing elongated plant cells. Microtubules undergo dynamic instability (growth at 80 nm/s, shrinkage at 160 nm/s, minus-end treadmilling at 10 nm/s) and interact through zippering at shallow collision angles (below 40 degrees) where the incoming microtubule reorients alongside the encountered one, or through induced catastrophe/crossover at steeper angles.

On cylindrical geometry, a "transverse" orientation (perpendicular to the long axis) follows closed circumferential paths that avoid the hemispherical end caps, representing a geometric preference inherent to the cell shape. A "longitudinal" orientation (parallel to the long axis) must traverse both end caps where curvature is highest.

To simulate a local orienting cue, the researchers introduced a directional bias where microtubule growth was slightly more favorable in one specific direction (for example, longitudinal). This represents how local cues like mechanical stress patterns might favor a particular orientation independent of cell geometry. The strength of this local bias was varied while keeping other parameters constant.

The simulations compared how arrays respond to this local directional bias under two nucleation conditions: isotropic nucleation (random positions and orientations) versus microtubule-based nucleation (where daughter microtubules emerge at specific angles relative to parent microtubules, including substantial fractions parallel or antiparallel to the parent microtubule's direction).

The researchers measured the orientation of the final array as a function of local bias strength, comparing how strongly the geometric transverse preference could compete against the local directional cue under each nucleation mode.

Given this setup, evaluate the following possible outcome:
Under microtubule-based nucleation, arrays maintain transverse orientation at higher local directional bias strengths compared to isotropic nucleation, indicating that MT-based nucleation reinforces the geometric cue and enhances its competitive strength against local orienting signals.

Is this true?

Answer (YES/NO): YES